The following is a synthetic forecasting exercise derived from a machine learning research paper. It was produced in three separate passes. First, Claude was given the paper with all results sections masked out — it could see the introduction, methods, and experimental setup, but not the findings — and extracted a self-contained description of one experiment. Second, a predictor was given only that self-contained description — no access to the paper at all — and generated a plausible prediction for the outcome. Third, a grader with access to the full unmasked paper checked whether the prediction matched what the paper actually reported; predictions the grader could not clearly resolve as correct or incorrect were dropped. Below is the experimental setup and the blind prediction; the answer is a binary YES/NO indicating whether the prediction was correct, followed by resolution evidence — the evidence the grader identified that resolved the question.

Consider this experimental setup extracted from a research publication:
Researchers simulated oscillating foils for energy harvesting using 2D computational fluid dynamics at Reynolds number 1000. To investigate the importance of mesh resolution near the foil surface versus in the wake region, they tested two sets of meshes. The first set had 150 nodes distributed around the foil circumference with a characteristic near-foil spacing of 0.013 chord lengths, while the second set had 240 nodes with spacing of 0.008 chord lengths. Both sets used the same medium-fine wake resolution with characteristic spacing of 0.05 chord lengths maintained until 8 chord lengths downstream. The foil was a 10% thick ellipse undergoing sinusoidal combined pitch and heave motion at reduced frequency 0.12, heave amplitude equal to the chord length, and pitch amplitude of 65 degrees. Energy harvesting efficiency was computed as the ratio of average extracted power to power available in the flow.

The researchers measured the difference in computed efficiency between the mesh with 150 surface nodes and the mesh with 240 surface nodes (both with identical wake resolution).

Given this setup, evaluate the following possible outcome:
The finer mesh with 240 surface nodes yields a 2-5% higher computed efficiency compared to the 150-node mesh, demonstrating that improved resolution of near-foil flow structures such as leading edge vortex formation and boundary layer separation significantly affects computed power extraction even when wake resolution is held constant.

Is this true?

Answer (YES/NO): NO